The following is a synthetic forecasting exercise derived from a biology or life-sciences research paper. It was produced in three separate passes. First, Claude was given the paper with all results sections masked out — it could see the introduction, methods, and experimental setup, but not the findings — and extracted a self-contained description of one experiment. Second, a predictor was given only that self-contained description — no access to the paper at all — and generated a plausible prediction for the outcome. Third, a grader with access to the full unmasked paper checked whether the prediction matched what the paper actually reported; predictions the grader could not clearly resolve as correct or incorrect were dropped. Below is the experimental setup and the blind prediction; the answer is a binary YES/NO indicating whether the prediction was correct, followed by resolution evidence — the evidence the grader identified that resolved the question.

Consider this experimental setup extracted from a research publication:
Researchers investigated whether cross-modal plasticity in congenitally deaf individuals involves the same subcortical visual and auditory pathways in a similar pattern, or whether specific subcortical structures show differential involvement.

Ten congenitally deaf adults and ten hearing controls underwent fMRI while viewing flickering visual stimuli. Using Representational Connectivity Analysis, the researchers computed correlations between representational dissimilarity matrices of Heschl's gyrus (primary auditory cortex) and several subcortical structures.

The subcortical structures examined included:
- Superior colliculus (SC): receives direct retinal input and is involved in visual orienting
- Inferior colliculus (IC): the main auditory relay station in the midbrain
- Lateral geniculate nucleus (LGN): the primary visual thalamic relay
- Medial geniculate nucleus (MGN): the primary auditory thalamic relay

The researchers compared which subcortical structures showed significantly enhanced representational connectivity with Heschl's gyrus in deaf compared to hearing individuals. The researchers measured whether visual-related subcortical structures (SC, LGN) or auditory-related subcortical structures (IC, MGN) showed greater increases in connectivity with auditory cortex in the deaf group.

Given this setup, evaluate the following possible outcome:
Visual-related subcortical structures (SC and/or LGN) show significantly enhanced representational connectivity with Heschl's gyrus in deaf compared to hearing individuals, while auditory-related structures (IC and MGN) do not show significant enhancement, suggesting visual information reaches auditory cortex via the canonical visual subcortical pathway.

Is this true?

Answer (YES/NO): NO